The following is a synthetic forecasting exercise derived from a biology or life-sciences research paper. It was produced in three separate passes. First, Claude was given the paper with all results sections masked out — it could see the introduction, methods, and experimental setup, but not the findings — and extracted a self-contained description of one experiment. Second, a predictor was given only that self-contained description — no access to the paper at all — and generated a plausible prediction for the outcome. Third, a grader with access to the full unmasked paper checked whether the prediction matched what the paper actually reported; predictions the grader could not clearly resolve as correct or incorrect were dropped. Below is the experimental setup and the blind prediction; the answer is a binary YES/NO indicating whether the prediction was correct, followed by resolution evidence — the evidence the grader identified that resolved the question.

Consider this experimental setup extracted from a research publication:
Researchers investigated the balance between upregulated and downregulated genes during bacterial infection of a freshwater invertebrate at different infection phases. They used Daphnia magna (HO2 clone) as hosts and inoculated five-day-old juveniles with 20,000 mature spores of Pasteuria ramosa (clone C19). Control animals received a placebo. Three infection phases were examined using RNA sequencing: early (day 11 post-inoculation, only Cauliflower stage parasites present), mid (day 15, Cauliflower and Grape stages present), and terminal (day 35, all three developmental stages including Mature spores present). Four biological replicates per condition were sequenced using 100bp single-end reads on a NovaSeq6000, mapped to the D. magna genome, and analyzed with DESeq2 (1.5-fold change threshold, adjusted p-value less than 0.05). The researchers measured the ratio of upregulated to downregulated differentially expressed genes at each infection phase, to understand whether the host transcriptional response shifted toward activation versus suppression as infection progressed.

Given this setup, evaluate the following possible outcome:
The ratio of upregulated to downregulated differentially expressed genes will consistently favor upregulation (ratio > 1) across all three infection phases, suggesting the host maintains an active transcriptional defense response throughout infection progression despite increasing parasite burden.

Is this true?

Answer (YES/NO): NO